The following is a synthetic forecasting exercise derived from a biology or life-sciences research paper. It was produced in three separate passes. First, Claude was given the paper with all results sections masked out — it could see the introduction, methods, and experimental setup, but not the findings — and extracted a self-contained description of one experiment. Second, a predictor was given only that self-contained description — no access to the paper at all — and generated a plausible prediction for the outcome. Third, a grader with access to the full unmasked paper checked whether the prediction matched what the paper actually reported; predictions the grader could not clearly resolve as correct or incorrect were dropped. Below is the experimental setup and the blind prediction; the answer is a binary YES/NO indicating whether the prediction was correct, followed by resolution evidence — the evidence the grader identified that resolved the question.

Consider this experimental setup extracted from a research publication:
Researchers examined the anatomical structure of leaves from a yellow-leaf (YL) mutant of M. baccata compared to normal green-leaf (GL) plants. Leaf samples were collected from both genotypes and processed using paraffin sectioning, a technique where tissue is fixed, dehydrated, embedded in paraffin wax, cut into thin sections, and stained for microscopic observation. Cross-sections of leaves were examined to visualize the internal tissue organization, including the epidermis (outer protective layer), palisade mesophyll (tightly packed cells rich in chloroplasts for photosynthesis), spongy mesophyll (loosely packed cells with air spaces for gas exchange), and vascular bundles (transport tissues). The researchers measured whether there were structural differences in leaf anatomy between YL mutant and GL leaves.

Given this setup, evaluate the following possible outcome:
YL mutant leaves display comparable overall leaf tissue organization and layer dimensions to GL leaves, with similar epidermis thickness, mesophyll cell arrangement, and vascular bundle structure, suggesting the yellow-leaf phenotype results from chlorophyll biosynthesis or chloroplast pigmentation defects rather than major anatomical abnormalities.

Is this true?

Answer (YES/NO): NO